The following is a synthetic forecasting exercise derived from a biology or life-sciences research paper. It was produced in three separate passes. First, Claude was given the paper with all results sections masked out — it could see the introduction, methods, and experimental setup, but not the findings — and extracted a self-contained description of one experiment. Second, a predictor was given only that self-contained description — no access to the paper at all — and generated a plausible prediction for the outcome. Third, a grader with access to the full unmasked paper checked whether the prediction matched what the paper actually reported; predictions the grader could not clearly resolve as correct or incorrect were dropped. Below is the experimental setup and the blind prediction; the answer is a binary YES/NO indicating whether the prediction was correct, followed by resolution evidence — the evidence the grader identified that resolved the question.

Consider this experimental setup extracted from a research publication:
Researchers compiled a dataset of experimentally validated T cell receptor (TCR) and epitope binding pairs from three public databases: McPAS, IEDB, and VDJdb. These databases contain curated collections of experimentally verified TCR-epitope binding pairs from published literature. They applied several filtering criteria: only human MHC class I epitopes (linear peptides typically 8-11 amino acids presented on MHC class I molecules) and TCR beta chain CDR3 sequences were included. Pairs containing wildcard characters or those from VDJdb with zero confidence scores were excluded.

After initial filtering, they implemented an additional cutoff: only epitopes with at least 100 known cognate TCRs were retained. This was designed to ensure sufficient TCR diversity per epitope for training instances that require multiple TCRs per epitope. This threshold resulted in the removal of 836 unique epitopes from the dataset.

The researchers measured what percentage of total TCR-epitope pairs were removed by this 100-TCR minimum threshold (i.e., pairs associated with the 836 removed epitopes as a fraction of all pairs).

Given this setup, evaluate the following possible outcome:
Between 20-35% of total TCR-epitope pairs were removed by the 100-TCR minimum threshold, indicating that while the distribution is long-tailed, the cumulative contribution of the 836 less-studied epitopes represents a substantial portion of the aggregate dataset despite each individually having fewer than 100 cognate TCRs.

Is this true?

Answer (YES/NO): NO